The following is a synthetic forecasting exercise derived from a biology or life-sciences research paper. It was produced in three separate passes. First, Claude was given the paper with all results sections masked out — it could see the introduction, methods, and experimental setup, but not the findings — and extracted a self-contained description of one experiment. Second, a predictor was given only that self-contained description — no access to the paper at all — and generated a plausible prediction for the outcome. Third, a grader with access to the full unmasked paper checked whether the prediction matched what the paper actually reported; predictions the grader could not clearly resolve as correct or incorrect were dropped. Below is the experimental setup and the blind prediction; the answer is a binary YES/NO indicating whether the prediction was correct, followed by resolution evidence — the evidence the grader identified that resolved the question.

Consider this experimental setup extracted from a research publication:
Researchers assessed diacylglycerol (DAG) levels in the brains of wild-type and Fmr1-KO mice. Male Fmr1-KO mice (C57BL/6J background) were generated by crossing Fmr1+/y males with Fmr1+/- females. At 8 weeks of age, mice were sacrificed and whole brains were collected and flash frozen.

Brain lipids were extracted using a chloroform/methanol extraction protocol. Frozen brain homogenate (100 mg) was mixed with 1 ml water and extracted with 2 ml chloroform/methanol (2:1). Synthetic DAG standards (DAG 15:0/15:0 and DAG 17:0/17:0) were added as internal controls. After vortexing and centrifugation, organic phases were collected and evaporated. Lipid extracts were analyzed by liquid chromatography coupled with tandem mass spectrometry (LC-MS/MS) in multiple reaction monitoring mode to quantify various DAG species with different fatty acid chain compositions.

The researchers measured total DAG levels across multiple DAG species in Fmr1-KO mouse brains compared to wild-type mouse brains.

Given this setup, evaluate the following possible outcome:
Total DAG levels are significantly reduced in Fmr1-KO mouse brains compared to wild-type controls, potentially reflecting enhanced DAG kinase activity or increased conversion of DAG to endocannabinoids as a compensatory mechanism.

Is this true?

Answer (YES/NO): NO